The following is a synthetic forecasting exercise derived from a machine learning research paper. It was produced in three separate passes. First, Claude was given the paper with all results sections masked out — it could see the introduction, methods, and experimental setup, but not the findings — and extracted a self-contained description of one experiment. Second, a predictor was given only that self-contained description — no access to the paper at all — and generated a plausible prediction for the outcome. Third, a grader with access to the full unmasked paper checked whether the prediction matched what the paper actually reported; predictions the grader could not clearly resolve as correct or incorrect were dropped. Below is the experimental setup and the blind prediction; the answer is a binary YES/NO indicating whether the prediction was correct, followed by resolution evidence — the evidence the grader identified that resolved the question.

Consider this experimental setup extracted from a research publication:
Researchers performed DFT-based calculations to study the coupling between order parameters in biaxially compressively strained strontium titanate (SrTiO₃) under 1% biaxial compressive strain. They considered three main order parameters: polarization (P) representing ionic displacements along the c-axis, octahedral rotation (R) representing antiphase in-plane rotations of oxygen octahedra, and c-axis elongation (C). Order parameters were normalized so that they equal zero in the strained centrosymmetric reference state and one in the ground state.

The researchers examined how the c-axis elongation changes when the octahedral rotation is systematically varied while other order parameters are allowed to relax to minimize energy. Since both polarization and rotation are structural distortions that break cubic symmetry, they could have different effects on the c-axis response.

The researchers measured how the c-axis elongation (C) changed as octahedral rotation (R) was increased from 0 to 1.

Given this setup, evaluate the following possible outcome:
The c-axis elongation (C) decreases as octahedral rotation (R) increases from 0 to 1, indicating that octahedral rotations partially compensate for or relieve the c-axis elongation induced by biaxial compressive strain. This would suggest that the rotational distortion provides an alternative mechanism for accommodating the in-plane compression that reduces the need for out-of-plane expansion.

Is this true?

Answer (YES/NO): NO